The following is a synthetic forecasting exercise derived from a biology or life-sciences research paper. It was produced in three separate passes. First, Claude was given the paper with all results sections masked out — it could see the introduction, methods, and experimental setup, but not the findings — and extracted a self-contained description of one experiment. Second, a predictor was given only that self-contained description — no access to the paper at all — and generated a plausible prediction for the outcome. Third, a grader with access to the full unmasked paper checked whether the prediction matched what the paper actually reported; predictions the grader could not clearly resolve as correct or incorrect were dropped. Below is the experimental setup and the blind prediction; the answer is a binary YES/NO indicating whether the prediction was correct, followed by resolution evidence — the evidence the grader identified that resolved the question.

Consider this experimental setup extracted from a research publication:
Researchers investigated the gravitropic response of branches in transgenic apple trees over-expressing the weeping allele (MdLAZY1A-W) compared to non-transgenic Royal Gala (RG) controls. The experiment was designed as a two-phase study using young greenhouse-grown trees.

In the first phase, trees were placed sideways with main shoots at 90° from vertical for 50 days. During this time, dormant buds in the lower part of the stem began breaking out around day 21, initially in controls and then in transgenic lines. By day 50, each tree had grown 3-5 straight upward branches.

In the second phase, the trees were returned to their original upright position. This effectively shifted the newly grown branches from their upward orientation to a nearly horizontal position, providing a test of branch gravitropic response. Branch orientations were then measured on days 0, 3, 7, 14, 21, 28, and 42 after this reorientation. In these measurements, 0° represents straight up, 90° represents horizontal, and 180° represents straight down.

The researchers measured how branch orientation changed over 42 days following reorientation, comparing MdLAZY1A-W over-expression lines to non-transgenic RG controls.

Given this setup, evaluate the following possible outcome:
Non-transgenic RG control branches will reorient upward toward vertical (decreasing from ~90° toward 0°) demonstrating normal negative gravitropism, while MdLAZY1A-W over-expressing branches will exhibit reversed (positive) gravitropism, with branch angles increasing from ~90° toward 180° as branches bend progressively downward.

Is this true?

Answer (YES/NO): NO